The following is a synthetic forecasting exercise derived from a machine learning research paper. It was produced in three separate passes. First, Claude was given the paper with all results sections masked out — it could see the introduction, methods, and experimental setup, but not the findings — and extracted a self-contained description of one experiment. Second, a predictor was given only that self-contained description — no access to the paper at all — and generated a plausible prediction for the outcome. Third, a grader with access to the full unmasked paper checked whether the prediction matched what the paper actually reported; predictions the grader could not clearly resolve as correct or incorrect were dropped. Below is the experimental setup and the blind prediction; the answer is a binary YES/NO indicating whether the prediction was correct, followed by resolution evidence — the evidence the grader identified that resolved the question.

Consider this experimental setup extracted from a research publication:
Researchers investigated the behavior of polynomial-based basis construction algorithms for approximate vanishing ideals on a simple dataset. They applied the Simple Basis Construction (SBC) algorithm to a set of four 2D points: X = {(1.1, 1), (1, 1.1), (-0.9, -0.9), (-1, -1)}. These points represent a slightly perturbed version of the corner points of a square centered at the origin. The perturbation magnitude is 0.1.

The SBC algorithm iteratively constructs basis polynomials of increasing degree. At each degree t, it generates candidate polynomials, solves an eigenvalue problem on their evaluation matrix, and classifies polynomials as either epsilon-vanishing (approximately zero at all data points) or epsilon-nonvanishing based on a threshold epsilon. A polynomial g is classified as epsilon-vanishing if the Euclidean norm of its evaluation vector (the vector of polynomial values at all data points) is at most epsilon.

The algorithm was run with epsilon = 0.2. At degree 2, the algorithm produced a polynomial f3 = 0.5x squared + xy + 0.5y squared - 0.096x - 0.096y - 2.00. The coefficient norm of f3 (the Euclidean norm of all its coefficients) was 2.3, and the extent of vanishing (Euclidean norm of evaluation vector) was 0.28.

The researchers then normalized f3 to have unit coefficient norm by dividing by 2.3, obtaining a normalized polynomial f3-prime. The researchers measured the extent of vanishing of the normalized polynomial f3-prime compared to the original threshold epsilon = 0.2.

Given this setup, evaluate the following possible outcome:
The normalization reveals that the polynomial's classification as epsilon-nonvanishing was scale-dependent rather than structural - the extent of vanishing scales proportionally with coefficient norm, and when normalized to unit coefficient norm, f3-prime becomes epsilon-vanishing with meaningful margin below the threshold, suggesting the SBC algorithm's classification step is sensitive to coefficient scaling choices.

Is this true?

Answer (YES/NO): YES